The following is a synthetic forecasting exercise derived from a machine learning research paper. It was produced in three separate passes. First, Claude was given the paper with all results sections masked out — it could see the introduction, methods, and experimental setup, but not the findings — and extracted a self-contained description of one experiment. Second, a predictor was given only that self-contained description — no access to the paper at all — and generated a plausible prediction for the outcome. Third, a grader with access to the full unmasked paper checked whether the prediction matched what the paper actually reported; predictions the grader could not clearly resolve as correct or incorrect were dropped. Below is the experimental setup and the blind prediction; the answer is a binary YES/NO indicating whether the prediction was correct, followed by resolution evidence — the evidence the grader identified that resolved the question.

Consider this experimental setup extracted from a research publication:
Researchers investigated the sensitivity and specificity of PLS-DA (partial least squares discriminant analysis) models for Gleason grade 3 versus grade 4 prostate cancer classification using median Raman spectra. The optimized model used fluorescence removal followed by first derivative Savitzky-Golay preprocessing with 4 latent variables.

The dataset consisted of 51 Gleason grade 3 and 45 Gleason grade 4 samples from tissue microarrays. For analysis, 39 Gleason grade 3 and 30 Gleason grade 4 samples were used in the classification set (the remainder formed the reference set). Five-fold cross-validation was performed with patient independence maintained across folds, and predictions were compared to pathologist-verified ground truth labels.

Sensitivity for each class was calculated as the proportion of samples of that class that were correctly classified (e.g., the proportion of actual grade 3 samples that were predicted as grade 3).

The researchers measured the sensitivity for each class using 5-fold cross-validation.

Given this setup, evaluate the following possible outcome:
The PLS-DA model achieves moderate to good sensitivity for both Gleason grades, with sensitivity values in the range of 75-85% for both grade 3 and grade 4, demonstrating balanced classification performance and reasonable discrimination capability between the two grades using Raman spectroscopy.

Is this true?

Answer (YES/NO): NO